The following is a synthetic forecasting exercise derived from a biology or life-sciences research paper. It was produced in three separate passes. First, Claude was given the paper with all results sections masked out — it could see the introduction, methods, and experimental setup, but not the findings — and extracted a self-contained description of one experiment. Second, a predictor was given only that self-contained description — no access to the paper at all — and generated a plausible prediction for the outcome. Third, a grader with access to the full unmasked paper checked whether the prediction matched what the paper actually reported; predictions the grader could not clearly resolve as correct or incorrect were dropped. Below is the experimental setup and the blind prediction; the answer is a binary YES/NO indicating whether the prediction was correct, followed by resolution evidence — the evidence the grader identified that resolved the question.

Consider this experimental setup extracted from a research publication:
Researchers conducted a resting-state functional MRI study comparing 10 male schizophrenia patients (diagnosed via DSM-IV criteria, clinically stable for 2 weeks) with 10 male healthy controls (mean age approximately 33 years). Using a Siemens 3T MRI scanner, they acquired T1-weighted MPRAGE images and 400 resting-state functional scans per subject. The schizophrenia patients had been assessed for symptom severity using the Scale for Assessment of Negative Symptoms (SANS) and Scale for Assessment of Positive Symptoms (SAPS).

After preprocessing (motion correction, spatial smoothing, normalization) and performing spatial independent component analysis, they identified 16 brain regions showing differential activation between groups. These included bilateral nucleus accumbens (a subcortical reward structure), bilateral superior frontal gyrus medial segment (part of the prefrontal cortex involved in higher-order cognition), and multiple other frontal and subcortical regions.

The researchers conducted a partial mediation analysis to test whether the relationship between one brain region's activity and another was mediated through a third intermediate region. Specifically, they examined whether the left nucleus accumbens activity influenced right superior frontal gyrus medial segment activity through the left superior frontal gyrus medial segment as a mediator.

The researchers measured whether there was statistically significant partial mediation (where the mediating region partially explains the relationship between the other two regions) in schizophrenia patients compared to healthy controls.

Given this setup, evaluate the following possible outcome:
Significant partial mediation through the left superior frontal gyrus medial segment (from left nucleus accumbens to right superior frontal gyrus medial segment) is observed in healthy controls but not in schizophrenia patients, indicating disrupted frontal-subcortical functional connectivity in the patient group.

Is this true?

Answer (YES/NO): NO